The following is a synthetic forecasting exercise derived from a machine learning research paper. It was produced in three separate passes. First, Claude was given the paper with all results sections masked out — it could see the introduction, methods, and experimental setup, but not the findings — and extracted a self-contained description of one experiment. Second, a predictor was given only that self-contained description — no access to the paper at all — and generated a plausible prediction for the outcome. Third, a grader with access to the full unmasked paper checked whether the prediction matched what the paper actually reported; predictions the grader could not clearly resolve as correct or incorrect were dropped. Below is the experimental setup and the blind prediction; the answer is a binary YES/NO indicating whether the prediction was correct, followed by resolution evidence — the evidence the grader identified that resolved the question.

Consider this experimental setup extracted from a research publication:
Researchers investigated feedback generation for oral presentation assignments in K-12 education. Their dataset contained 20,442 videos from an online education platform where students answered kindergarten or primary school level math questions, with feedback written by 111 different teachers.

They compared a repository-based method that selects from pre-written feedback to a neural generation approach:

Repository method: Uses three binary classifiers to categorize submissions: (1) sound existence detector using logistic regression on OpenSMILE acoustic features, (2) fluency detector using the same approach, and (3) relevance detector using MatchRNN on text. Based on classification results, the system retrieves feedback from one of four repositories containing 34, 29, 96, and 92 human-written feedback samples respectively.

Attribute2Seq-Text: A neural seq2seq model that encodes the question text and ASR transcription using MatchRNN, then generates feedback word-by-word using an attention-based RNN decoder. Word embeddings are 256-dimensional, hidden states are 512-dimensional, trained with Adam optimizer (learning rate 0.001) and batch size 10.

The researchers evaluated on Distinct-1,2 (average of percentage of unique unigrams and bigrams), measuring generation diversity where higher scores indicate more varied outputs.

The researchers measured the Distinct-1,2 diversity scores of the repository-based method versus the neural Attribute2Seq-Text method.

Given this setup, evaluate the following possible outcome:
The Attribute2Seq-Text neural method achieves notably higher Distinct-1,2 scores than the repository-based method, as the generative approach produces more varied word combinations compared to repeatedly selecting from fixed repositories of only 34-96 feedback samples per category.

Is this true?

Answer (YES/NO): NO